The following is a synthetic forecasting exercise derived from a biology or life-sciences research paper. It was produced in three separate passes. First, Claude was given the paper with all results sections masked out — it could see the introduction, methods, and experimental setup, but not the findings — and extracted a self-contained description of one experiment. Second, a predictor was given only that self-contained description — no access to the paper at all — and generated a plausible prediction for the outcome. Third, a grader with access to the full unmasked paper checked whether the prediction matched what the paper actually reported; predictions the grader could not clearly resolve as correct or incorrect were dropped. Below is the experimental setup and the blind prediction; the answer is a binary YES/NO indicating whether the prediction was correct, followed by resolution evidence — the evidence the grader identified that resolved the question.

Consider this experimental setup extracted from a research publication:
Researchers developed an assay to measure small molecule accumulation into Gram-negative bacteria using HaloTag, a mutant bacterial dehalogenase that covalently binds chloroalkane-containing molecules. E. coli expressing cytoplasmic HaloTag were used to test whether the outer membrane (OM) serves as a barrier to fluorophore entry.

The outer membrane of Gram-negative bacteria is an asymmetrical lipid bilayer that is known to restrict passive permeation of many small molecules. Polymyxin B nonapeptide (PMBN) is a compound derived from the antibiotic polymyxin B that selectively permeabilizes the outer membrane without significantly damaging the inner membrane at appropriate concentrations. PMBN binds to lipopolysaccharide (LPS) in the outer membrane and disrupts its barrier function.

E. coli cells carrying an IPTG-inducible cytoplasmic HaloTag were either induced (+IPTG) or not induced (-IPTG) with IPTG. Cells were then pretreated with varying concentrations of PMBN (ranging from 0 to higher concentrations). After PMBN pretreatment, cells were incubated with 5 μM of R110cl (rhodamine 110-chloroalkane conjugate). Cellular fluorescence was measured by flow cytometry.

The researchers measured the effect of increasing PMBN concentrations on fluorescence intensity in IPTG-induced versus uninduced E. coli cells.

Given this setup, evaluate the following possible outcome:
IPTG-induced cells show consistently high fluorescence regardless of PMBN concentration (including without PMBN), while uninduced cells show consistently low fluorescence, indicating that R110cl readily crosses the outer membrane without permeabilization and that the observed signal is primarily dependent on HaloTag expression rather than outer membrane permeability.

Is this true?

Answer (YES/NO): NO